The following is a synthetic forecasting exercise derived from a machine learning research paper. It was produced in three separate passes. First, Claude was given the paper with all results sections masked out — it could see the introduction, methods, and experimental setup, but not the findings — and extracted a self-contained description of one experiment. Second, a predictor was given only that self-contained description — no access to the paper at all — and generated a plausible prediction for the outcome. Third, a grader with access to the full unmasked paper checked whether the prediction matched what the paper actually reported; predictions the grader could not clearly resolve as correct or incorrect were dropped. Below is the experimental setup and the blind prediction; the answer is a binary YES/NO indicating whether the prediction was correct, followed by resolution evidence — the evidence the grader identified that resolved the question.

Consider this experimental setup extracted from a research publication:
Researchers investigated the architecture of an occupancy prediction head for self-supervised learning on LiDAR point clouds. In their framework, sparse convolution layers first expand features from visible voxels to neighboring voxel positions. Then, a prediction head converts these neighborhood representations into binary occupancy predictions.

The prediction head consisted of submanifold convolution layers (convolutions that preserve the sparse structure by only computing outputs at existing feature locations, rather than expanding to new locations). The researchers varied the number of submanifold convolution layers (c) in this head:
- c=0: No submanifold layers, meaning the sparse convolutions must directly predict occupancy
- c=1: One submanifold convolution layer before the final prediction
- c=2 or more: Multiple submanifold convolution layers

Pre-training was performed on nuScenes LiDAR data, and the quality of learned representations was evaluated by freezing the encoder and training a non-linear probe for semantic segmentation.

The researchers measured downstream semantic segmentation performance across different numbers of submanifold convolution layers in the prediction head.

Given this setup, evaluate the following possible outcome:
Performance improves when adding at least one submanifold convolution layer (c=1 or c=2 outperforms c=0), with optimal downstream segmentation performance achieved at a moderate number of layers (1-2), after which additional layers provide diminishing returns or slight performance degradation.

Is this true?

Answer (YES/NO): YES